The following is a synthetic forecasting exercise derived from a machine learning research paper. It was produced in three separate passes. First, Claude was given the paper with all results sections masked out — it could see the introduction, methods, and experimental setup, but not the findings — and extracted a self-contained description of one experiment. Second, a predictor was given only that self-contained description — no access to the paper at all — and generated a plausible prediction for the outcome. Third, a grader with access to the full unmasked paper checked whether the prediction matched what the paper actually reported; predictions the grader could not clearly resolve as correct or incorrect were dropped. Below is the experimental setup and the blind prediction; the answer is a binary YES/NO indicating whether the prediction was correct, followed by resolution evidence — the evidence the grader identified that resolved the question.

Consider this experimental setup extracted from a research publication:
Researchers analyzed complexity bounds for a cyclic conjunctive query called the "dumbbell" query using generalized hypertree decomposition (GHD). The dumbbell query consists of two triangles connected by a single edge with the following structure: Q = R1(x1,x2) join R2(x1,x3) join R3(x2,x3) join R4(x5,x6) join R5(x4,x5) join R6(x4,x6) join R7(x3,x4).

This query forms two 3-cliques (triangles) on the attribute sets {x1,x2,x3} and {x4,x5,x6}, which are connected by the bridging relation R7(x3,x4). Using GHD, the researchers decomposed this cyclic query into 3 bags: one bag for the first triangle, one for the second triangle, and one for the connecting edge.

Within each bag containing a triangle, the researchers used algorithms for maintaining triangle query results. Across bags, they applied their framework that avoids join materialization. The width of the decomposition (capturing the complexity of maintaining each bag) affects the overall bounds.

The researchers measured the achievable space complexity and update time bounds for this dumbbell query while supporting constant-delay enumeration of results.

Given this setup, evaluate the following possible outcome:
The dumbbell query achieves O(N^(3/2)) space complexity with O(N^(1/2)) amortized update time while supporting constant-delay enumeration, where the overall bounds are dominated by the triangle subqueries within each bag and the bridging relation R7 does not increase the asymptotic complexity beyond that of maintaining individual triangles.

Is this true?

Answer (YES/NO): NO